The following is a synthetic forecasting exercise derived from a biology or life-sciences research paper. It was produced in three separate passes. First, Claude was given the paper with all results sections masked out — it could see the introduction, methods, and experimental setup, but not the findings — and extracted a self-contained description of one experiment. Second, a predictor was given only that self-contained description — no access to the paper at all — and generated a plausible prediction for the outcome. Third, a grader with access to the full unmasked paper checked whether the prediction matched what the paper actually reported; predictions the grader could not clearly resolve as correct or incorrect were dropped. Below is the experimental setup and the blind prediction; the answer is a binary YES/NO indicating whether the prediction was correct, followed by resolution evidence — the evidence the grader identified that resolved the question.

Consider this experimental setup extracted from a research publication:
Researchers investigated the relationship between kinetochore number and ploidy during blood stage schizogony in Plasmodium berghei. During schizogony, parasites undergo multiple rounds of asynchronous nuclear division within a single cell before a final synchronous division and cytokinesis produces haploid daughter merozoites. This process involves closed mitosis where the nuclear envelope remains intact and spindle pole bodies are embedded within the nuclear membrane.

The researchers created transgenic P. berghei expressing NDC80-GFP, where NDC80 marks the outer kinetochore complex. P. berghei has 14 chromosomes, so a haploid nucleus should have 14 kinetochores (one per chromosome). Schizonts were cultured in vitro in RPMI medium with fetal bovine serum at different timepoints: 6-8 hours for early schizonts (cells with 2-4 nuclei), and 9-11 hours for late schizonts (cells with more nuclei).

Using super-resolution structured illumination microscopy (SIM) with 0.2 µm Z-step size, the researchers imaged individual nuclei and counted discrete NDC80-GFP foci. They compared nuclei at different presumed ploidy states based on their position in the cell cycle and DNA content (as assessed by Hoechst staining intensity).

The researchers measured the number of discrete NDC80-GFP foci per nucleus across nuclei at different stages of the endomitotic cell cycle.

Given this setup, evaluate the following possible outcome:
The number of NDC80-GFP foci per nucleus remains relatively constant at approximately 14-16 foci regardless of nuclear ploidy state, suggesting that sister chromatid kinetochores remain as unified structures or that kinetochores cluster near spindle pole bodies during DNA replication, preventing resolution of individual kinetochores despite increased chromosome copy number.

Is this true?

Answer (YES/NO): NO